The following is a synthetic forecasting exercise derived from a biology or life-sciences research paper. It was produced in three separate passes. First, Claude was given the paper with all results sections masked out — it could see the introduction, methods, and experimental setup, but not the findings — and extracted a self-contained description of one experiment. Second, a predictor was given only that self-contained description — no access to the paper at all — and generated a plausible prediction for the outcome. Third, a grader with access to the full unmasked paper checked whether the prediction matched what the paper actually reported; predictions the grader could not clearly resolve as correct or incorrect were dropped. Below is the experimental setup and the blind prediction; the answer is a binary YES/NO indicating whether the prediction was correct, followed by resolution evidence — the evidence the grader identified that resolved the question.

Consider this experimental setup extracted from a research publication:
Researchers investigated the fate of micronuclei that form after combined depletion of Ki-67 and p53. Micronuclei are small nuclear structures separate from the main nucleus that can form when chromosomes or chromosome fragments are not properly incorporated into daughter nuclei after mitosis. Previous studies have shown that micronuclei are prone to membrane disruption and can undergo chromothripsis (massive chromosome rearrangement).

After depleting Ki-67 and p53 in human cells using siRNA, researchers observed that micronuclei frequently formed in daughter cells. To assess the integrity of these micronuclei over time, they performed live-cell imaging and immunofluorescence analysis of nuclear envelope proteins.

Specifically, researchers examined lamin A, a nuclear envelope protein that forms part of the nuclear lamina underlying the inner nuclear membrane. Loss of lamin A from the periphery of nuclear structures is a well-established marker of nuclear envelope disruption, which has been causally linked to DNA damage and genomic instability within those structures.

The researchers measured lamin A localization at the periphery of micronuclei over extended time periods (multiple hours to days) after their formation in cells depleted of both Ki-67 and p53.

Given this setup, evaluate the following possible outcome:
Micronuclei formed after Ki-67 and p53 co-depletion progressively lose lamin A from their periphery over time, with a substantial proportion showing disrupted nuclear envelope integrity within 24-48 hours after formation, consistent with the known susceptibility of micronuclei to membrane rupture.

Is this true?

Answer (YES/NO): YES